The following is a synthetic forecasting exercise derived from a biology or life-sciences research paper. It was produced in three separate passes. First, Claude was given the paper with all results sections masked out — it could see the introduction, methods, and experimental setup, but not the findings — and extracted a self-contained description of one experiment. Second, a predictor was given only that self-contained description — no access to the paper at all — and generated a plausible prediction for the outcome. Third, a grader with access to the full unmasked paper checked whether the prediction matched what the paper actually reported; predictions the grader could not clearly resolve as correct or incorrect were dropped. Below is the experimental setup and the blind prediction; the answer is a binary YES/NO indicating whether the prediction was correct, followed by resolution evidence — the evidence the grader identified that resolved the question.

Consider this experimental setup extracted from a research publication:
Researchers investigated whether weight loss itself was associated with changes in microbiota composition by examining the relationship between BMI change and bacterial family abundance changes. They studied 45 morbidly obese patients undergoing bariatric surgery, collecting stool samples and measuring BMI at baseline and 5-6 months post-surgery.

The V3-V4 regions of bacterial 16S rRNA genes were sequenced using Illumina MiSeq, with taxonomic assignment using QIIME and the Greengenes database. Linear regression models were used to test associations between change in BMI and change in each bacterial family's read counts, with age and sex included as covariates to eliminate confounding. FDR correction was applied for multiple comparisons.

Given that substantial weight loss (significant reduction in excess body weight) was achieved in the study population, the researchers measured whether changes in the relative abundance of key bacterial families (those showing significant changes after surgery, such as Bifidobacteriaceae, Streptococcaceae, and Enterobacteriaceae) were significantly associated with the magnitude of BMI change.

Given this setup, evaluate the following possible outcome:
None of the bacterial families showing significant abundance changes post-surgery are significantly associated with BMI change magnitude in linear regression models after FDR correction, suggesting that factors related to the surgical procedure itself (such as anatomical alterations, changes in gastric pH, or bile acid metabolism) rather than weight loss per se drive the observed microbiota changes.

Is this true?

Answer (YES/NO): YES